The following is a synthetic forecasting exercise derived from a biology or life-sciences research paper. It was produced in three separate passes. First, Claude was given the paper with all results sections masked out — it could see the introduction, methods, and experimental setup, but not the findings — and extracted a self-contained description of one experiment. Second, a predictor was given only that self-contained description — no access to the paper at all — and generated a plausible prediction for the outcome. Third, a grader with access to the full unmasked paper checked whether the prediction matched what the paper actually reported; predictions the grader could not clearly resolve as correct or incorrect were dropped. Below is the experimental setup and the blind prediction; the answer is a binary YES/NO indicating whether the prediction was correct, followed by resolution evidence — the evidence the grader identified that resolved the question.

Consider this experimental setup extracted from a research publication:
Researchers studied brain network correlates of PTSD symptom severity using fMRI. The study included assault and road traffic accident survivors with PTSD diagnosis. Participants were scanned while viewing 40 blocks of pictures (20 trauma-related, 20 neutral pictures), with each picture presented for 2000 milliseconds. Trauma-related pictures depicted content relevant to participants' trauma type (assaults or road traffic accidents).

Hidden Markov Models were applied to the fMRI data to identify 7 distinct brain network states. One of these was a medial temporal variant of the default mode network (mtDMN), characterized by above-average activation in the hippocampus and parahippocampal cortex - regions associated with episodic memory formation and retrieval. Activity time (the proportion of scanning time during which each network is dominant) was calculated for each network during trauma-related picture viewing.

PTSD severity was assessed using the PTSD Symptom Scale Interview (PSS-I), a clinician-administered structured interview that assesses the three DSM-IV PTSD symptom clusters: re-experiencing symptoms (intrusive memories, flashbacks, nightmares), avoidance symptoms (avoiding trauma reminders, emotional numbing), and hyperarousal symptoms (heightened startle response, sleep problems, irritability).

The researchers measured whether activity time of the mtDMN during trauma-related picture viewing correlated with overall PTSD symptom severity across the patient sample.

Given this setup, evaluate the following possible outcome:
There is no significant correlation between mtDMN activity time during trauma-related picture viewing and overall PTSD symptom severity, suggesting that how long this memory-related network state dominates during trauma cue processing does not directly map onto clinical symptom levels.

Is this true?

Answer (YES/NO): NO